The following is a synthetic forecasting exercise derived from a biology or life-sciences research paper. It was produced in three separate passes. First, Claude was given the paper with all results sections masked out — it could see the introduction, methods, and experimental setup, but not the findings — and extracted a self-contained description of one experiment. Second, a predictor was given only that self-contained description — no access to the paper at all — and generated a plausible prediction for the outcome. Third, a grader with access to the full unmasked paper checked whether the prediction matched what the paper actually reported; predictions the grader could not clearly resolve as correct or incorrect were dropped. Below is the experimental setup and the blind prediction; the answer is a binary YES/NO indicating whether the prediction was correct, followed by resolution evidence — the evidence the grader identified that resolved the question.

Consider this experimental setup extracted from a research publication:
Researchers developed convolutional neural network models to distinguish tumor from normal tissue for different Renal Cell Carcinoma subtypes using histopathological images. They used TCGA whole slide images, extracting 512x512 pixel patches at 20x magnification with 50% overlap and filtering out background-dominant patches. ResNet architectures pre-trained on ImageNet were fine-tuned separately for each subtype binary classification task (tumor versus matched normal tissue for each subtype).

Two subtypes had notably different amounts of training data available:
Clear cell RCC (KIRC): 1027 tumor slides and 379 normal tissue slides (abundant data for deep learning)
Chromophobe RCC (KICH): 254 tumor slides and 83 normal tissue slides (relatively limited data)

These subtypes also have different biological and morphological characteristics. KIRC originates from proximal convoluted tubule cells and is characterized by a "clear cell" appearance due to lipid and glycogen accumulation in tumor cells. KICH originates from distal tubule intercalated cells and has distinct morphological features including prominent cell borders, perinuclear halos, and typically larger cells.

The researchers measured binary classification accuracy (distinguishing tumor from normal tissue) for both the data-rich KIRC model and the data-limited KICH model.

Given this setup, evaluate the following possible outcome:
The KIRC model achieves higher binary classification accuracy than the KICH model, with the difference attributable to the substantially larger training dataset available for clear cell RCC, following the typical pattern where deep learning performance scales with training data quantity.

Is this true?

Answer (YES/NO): NO